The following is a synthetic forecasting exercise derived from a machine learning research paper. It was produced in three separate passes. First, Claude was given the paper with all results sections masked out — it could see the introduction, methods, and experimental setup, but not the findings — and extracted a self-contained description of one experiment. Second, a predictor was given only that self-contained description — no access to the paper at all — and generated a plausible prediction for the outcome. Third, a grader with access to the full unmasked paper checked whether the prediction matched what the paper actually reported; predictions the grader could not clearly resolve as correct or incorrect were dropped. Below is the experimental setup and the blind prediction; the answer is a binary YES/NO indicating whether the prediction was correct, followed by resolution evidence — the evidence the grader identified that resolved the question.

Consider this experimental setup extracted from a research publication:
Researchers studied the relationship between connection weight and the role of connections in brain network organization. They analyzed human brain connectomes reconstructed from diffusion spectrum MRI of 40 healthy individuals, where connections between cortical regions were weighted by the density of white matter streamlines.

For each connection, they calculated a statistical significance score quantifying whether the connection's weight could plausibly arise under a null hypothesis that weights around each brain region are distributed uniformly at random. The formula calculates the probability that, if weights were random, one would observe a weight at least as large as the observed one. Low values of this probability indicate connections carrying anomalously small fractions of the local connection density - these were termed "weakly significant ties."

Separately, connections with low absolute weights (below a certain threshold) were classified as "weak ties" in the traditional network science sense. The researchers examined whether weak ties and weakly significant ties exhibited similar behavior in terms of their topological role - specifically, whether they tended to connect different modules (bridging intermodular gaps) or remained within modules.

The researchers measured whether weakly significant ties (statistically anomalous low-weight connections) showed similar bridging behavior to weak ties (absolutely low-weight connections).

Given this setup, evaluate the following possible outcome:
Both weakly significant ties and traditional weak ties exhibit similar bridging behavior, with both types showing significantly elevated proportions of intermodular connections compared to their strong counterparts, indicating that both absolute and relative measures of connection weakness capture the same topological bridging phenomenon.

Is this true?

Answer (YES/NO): YES